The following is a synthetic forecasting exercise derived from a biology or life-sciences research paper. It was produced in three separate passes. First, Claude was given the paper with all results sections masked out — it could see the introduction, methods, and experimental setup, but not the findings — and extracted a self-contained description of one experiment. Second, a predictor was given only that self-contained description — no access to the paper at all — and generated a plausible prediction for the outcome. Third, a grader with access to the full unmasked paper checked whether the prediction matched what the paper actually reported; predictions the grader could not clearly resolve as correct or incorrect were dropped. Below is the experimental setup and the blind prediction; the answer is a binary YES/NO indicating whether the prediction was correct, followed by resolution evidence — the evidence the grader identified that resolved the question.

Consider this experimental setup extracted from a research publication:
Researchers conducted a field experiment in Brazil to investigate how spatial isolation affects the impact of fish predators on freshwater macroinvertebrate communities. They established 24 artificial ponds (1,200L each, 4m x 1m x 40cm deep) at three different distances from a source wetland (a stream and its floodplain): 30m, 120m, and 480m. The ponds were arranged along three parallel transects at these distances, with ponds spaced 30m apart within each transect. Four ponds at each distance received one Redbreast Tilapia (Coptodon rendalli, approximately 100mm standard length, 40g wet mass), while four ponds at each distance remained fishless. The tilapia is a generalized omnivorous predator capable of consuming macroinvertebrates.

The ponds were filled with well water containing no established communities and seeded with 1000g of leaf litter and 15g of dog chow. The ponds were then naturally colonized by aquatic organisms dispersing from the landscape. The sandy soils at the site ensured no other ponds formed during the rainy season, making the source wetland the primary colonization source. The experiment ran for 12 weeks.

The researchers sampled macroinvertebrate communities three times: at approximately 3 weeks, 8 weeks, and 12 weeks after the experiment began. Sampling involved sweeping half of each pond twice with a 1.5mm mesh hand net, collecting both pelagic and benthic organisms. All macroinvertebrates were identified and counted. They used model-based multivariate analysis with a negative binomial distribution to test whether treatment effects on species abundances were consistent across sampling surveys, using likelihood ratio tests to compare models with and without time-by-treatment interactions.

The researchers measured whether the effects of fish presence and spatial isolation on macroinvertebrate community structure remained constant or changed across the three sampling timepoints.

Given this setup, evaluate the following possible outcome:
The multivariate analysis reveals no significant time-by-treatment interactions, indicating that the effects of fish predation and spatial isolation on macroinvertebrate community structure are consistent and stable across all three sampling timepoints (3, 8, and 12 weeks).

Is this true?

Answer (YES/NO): NO